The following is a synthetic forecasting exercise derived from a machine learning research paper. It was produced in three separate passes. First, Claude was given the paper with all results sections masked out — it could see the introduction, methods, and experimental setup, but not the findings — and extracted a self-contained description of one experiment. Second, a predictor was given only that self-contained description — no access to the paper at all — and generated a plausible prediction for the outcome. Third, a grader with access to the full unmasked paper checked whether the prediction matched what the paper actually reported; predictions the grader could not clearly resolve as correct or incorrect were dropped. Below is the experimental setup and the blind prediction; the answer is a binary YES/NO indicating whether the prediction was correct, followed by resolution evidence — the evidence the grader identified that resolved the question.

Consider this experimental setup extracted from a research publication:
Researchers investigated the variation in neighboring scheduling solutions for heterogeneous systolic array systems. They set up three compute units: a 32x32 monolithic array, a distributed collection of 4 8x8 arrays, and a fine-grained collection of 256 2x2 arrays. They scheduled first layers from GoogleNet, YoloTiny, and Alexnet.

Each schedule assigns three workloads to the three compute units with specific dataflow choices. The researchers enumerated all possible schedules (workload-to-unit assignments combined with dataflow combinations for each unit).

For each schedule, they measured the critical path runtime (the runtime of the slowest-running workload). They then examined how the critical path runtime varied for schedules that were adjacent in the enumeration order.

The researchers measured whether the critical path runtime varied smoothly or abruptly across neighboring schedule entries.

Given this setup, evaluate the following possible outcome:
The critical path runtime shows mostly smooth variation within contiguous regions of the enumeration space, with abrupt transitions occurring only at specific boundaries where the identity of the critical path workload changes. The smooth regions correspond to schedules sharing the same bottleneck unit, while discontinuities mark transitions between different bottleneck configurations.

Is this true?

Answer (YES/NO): NO